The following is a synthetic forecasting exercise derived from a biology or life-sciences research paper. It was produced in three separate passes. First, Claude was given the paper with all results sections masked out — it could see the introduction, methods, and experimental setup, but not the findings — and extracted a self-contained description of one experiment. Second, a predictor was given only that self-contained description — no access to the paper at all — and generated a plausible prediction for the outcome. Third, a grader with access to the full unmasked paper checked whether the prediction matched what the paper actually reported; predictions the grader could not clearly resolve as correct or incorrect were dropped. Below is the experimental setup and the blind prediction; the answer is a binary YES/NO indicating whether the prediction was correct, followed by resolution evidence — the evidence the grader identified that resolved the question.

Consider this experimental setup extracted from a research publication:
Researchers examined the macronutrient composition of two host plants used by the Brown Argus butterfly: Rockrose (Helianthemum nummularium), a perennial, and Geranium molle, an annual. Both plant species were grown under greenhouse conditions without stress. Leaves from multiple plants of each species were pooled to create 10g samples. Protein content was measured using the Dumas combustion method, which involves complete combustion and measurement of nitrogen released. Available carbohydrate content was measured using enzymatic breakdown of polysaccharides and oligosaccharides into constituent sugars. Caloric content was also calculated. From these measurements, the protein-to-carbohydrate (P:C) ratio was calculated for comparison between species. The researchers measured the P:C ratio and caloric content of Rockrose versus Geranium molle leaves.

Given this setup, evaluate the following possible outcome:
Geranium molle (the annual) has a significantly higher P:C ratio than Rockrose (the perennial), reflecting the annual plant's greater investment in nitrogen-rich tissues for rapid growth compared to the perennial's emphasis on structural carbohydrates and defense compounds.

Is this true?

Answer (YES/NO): YES